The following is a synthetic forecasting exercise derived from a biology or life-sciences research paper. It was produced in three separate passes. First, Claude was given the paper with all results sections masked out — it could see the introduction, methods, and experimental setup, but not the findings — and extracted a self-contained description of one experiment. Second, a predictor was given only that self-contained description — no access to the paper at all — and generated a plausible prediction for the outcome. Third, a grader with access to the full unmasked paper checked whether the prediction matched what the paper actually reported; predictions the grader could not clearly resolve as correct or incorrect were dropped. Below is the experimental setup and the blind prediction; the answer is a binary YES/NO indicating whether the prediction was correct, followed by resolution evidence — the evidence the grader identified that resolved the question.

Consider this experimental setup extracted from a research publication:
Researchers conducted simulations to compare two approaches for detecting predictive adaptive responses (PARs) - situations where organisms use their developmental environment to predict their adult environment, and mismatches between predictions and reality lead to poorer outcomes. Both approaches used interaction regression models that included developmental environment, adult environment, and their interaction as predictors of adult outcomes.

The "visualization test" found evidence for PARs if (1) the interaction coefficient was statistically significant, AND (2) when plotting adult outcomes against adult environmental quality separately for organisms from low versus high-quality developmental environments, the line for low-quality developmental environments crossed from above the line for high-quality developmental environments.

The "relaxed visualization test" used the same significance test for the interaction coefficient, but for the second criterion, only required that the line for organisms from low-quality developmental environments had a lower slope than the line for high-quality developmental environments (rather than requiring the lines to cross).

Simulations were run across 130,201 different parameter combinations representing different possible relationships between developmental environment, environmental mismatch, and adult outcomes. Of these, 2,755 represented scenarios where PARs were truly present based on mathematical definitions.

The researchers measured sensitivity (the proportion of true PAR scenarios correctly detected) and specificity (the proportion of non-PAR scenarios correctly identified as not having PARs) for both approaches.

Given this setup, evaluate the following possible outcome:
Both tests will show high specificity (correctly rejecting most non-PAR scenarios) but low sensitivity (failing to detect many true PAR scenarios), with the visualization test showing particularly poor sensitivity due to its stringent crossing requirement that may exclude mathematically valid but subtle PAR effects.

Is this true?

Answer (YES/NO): NO